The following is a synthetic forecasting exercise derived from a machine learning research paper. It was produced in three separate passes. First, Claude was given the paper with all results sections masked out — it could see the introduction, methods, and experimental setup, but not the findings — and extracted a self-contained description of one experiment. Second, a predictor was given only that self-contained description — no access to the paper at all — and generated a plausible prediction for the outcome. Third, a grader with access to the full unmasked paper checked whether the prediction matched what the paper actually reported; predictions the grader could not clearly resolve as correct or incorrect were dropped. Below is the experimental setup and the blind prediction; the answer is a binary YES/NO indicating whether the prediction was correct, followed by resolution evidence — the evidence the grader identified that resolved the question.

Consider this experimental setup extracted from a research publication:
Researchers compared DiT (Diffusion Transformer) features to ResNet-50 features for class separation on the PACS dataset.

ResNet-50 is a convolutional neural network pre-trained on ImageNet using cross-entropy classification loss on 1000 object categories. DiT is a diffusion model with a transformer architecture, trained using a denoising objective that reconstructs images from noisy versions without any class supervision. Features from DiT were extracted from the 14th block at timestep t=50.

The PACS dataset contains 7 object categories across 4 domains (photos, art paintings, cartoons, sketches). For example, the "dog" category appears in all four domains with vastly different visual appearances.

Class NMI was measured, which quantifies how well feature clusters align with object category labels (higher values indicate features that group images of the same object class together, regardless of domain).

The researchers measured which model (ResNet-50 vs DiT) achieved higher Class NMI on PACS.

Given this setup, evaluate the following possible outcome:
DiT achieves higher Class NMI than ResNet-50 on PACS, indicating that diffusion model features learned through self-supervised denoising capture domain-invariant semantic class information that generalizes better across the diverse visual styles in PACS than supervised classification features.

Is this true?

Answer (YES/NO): NO